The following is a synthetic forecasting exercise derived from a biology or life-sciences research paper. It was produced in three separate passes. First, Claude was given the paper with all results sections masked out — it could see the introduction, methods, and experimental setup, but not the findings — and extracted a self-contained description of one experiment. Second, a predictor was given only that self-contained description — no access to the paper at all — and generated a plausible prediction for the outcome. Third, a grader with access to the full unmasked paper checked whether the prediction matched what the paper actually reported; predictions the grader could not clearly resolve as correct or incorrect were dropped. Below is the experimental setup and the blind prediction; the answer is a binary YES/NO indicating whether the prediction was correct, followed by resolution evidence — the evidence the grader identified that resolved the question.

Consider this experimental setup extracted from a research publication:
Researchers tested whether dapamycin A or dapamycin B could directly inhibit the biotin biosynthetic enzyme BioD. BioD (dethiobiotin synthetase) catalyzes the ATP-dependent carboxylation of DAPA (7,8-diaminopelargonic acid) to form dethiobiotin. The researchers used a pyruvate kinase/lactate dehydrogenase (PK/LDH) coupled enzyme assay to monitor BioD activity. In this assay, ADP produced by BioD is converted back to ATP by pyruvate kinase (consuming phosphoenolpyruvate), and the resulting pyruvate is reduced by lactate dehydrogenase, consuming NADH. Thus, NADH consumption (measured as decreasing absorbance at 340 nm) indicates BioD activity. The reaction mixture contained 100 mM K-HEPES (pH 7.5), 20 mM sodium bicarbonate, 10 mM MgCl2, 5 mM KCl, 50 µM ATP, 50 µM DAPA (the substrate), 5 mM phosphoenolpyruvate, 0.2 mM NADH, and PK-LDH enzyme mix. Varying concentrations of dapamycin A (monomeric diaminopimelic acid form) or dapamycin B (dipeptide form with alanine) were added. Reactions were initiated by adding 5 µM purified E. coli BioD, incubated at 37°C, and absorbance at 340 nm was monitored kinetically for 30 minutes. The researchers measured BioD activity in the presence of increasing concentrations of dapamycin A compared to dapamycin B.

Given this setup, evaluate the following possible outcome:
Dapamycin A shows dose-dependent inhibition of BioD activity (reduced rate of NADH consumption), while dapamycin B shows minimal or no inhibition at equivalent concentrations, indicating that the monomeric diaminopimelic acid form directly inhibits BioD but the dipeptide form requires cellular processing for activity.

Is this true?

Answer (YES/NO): NO